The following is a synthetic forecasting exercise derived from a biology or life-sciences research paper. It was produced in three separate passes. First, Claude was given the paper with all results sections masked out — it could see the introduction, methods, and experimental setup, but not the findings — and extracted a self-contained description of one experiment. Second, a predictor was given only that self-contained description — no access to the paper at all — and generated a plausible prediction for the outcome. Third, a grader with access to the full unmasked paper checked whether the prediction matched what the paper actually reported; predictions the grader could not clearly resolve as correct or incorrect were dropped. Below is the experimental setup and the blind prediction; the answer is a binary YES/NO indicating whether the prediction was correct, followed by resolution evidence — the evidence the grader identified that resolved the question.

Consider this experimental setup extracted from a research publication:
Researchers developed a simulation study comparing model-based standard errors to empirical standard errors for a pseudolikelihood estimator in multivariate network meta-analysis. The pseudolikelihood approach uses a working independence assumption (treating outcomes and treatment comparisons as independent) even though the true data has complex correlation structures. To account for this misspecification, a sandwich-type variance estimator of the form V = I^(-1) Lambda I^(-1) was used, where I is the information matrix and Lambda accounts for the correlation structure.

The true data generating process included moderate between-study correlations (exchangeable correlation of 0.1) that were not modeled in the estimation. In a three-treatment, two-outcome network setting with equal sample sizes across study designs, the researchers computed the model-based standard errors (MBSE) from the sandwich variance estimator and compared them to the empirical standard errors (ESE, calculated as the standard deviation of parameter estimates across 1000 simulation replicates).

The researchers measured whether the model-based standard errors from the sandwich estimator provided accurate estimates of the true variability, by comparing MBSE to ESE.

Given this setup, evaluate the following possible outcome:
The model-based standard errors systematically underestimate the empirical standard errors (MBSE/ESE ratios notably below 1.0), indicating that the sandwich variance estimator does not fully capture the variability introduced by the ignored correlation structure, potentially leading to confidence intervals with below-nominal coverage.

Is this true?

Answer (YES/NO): NO